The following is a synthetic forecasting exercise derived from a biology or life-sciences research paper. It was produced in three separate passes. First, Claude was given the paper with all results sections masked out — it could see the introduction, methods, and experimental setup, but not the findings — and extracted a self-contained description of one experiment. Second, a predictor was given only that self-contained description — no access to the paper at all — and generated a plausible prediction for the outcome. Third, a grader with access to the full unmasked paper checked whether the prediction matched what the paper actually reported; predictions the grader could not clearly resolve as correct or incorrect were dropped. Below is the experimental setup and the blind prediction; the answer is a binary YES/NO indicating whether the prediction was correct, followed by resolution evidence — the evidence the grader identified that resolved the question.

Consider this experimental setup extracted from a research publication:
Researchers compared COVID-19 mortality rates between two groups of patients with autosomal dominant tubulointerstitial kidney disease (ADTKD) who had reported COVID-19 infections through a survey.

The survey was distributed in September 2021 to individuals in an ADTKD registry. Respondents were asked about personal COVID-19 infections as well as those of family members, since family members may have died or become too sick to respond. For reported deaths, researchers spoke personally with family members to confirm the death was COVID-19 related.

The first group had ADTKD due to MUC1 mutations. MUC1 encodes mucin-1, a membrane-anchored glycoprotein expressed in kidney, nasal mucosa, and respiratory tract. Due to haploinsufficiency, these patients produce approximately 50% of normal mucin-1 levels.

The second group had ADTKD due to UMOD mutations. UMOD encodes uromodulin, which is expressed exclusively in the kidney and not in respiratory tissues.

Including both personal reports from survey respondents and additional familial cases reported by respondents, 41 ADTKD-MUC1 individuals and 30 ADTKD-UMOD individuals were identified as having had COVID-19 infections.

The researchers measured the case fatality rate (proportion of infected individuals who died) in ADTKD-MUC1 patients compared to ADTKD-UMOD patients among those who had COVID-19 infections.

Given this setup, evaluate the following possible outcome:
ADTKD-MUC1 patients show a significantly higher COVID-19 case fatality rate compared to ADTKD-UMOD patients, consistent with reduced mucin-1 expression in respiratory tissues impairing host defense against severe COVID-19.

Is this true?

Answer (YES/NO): YES